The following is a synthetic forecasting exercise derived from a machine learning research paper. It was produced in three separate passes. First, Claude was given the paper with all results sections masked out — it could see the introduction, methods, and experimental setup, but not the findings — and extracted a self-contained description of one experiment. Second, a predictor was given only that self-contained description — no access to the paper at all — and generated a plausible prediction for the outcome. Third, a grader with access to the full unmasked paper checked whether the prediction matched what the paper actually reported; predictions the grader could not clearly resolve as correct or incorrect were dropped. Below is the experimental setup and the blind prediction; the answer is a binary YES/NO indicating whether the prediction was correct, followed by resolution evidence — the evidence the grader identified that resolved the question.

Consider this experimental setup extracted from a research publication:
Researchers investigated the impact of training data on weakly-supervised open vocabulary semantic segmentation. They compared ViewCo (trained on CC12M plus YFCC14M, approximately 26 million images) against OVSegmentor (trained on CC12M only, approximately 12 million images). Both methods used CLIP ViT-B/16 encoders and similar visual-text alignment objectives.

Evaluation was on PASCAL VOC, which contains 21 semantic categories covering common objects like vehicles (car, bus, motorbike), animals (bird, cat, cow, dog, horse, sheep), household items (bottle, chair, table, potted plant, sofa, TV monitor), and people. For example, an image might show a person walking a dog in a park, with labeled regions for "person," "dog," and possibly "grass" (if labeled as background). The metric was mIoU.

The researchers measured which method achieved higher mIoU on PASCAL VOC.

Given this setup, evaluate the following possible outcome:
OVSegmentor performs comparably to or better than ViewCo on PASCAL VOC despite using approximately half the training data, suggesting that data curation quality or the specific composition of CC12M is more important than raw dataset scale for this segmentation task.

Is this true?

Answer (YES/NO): YES